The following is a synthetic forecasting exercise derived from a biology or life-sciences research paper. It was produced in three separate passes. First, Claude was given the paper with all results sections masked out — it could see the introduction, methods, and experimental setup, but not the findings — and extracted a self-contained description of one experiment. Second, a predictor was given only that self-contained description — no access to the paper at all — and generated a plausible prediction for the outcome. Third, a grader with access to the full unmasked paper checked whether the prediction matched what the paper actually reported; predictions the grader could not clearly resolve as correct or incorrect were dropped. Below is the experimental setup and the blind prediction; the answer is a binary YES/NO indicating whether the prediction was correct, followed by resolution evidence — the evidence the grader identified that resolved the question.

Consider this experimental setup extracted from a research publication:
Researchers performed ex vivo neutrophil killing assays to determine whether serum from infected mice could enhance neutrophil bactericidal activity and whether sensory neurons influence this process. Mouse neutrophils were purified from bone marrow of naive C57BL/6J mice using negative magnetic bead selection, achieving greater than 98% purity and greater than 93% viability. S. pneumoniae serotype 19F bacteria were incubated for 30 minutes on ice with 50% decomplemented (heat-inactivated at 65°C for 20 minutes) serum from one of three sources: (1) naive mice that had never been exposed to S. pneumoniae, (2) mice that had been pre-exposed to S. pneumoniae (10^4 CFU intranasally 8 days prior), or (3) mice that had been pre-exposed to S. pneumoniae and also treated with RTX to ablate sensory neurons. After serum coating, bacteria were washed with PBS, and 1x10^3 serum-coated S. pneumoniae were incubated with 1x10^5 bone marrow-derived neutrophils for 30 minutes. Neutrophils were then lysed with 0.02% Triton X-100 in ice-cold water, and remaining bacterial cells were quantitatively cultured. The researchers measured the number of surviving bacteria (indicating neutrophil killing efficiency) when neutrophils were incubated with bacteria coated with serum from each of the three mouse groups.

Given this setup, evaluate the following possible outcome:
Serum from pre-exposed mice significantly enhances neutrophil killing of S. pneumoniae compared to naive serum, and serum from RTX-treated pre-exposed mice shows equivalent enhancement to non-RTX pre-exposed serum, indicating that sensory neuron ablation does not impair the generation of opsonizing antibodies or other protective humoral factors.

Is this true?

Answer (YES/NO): NO